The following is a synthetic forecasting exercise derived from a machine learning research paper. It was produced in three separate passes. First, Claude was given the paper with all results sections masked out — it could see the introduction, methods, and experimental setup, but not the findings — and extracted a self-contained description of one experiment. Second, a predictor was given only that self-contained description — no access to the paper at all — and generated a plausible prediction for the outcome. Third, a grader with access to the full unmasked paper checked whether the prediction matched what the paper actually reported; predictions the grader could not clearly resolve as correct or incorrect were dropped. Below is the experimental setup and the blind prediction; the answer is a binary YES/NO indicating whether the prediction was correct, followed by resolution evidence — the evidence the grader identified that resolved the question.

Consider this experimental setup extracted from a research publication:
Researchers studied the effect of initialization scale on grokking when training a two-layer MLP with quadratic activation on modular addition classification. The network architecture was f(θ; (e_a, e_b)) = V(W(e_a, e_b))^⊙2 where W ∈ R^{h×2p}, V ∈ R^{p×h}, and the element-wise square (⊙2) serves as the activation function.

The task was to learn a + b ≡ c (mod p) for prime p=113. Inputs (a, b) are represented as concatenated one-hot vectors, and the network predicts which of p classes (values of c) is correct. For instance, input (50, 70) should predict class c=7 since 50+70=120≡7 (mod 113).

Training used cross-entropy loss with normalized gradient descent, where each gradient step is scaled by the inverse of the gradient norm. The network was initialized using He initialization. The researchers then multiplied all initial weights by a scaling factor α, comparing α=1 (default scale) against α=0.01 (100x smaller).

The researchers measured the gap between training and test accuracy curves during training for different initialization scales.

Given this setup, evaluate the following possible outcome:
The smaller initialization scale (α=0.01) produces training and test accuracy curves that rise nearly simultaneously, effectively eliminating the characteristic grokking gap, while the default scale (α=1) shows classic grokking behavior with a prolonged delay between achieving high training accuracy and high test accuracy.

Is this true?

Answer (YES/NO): YES